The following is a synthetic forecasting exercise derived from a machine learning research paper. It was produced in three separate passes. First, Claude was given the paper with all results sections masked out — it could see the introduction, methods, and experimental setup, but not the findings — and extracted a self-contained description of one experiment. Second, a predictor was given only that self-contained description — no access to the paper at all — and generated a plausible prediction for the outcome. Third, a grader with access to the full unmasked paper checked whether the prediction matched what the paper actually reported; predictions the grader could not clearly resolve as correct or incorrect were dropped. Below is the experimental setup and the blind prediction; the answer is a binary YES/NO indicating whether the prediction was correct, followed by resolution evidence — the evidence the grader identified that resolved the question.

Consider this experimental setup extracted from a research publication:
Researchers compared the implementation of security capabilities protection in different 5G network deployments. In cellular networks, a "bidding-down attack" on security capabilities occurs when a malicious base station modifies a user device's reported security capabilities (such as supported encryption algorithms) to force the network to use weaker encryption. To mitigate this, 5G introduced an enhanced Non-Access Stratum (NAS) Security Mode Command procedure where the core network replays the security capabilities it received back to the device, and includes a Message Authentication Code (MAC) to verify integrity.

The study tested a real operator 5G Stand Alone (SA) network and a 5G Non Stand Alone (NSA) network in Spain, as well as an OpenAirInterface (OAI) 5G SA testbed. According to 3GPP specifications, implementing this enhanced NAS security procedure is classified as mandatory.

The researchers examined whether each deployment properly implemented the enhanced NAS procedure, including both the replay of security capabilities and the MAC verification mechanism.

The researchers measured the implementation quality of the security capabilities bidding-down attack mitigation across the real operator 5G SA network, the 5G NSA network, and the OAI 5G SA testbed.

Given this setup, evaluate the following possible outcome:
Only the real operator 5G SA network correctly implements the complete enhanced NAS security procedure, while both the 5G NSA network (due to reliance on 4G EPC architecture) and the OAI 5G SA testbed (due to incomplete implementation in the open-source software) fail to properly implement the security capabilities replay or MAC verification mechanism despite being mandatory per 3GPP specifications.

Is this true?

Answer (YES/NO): NO